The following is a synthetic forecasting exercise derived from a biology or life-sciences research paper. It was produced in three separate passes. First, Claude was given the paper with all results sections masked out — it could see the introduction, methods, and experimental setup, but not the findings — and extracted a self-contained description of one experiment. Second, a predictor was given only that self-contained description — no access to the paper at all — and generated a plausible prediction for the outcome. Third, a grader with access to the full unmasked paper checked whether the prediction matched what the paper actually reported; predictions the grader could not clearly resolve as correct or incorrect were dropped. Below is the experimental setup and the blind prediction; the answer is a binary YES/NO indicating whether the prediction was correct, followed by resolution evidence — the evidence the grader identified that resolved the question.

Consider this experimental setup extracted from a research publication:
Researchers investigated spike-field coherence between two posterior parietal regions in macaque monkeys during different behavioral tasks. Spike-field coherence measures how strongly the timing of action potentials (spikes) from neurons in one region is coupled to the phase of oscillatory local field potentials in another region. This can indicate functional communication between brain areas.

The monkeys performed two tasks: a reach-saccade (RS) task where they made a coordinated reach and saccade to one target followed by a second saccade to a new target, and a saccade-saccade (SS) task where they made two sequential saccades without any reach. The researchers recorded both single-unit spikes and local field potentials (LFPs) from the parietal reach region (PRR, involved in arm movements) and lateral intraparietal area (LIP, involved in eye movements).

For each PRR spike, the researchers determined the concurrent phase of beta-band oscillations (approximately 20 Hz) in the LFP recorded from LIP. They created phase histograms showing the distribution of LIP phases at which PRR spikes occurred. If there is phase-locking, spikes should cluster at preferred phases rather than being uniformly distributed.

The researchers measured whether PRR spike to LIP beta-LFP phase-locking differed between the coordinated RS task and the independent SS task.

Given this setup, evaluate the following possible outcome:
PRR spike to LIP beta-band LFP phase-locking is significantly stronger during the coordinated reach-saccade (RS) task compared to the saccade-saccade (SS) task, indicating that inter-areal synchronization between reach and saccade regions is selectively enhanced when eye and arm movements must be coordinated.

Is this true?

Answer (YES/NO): NO